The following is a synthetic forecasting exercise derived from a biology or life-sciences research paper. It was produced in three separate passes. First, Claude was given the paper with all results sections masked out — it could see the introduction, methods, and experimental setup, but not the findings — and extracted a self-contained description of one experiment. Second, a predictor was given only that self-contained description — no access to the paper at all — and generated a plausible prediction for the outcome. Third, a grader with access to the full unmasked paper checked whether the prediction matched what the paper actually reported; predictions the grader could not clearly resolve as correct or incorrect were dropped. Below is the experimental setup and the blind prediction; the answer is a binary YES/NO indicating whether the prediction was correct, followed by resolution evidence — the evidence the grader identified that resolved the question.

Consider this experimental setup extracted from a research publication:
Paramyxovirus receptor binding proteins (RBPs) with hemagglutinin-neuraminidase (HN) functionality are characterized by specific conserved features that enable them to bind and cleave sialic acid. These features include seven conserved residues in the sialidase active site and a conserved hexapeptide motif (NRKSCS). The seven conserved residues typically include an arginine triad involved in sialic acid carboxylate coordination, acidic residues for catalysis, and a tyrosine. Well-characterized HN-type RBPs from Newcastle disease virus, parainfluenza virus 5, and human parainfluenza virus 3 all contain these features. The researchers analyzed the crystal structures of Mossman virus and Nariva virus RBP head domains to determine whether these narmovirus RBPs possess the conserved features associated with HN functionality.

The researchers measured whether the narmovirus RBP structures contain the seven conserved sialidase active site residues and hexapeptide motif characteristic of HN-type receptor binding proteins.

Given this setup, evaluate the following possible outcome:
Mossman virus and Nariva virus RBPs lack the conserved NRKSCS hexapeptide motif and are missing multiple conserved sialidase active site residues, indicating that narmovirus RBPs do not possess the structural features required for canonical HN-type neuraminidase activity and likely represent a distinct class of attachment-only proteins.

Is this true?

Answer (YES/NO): YES